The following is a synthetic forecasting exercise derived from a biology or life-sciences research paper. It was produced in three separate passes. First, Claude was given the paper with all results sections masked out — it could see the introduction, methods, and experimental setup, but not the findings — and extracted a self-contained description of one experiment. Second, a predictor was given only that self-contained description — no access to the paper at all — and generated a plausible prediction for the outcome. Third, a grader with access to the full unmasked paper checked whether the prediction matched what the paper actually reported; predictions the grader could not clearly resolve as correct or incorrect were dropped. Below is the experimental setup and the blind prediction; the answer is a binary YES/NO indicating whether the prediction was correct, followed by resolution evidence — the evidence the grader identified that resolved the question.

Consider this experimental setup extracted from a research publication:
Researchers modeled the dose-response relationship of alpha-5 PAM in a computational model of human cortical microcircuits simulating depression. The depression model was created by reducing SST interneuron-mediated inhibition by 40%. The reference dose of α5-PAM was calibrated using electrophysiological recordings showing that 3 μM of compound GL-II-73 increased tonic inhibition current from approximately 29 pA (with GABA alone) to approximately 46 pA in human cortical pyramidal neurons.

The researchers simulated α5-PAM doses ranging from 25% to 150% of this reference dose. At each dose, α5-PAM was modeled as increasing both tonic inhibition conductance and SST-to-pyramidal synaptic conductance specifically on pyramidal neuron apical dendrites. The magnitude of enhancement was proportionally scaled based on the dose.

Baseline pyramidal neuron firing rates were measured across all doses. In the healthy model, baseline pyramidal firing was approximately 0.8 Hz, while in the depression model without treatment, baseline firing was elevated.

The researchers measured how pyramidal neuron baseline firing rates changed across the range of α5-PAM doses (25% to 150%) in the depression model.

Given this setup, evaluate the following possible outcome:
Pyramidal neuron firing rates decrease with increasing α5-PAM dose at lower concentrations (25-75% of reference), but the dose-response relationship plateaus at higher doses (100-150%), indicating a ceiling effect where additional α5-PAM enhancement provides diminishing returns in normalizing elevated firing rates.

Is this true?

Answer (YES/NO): NO